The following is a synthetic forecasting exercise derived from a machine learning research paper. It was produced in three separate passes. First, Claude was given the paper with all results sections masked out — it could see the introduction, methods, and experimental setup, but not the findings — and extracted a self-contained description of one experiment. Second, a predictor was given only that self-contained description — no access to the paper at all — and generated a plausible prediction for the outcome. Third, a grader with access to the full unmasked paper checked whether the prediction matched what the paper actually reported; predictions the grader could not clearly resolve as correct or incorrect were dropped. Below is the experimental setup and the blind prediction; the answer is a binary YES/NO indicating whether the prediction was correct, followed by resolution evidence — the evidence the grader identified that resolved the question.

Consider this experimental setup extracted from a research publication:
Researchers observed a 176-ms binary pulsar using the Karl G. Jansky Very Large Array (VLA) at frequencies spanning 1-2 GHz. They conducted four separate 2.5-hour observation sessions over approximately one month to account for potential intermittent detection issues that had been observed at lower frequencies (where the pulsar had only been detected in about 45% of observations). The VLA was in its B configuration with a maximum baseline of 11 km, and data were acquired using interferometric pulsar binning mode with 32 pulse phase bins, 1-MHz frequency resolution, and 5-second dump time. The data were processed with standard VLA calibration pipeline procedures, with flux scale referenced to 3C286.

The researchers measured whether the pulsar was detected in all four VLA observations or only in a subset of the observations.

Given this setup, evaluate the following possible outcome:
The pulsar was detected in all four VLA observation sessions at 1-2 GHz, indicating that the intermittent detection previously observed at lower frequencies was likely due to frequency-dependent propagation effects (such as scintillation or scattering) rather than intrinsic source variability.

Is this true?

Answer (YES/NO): YES